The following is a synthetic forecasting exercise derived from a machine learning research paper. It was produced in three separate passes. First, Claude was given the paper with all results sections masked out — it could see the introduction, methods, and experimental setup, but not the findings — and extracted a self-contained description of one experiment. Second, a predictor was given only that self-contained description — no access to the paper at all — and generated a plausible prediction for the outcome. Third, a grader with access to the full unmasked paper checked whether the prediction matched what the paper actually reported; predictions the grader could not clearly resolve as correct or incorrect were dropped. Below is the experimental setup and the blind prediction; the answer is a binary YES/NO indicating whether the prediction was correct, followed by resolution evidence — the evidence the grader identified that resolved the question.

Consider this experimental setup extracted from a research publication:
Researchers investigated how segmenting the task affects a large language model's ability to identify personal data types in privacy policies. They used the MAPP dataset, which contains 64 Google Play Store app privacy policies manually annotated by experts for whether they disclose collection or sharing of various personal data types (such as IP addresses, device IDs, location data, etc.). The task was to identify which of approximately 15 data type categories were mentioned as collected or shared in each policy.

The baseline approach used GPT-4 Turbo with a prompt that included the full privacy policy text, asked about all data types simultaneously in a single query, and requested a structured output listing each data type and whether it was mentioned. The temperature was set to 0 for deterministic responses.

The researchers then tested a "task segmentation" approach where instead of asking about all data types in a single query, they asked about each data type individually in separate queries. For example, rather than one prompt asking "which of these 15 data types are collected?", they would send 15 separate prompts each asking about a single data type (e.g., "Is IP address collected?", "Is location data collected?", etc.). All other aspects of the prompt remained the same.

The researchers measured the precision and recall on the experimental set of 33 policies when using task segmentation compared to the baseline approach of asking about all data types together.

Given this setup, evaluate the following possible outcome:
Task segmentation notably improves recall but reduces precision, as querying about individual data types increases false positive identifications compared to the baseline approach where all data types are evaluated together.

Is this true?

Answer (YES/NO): NO